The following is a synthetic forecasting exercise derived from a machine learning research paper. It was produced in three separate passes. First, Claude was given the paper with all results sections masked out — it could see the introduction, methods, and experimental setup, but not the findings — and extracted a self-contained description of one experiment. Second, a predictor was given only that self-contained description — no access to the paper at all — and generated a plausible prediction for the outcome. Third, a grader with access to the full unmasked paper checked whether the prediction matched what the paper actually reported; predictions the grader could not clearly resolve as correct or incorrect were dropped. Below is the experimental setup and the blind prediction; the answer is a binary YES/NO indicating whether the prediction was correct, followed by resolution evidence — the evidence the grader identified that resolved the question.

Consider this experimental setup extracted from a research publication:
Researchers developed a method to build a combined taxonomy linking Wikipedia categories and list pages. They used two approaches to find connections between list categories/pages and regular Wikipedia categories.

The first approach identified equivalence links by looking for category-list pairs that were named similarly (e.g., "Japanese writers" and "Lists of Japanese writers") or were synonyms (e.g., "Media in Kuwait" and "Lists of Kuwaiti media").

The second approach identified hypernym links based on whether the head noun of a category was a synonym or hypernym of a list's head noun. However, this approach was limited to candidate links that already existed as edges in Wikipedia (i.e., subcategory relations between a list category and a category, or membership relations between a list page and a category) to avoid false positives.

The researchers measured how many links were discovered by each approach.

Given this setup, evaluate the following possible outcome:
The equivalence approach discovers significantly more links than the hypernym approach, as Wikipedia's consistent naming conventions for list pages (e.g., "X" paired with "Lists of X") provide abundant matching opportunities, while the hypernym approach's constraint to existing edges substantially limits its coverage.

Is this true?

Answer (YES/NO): YES